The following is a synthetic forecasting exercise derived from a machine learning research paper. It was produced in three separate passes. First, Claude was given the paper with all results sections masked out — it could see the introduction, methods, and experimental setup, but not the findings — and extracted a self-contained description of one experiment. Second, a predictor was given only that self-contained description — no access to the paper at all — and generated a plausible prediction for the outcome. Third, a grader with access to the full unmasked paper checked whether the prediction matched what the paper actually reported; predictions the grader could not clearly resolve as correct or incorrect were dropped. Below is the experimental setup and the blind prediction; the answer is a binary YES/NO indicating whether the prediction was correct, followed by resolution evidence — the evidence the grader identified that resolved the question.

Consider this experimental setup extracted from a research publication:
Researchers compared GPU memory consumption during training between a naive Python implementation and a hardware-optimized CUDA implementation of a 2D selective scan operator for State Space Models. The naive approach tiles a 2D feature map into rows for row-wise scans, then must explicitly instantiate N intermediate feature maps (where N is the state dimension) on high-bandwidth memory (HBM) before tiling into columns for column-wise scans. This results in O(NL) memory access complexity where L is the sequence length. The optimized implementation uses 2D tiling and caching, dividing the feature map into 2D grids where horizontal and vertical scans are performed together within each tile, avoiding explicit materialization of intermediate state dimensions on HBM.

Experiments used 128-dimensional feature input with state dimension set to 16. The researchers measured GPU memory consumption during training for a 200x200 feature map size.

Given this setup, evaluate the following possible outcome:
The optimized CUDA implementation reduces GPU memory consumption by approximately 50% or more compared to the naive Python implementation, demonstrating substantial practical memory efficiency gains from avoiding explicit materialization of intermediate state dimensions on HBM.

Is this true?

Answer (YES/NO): YES